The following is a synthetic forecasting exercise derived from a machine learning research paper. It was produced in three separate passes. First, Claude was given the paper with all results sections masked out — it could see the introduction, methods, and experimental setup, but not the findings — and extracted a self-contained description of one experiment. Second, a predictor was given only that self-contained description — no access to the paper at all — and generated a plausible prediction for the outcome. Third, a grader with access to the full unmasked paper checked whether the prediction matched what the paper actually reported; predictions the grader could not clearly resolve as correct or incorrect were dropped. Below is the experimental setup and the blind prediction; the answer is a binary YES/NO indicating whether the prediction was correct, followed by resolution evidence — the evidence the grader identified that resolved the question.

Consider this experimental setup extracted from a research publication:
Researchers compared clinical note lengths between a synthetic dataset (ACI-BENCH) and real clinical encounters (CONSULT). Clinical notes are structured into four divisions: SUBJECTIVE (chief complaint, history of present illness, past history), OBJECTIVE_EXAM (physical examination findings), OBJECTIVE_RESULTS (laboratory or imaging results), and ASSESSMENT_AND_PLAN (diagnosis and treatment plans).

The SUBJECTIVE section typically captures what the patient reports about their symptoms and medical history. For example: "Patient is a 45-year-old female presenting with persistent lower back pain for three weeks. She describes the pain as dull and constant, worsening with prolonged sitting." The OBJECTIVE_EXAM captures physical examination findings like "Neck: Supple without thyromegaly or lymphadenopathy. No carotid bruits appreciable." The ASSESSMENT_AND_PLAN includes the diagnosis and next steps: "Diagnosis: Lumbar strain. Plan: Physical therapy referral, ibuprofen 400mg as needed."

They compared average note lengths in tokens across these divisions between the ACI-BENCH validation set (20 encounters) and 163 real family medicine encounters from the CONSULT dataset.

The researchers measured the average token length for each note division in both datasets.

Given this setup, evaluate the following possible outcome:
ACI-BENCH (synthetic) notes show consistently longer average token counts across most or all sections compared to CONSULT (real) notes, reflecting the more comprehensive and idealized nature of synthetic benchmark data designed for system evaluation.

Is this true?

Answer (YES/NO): NO